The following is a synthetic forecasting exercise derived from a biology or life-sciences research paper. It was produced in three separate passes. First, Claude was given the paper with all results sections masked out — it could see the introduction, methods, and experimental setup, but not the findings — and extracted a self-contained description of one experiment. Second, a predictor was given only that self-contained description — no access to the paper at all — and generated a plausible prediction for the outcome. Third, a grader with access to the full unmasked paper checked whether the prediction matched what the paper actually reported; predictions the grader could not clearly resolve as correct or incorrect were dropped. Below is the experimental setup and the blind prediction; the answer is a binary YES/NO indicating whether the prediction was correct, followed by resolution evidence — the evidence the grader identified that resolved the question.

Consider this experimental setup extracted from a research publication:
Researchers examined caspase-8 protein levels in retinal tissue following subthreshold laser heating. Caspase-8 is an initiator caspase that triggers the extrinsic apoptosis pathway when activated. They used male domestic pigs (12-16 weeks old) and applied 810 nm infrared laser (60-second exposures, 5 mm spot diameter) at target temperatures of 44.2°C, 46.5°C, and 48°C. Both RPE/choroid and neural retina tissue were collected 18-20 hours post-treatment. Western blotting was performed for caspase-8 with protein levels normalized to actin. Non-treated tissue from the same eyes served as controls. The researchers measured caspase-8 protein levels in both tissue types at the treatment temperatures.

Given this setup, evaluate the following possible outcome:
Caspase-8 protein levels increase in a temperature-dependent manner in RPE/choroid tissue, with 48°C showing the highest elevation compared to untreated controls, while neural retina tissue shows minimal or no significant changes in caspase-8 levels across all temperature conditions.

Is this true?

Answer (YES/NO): NO